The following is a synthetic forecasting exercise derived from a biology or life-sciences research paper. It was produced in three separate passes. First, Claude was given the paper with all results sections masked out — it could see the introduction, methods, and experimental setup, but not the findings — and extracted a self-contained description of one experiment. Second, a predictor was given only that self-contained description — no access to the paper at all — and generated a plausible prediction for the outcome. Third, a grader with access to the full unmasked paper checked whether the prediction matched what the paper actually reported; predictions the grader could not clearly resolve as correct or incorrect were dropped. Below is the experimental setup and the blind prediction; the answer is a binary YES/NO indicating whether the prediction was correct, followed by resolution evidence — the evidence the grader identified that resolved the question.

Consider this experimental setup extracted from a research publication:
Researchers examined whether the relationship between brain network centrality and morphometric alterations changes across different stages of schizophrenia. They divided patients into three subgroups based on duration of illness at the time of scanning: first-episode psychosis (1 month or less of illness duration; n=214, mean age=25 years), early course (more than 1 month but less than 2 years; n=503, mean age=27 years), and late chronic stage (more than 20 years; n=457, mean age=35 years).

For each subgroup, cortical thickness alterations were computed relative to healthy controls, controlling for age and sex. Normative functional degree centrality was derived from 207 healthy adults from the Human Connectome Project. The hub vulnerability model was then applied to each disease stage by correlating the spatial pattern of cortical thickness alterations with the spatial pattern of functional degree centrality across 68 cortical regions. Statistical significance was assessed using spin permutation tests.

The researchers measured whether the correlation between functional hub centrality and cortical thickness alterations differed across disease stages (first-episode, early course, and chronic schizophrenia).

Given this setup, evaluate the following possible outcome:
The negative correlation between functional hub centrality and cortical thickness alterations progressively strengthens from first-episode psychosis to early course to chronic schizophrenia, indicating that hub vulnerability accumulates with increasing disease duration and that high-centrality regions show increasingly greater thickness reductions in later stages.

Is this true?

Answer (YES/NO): NO